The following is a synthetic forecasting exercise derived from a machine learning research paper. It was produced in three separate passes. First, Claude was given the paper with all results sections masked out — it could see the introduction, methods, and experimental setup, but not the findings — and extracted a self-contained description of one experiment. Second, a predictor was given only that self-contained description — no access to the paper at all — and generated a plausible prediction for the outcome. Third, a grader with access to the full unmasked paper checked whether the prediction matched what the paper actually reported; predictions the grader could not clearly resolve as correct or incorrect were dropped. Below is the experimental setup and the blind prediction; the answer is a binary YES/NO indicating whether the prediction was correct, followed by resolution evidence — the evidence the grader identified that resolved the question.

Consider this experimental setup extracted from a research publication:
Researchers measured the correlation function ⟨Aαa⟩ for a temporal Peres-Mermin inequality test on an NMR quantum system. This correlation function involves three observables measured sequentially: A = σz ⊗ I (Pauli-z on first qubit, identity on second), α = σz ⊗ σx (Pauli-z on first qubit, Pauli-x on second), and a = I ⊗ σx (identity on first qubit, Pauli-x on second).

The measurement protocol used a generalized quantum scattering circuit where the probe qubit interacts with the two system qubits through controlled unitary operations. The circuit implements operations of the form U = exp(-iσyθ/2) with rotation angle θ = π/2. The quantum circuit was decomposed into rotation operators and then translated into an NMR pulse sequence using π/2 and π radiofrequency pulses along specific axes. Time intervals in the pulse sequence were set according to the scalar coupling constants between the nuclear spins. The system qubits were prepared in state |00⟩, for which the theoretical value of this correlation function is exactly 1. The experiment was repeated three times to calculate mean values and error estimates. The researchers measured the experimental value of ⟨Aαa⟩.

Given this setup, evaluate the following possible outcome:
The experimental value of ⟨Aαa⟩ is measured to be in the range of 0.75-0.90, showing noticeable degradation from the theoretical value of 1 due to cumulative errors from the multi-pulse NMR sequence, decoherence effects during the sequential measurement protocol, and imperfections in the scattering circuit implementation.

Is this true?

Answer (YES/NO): NO